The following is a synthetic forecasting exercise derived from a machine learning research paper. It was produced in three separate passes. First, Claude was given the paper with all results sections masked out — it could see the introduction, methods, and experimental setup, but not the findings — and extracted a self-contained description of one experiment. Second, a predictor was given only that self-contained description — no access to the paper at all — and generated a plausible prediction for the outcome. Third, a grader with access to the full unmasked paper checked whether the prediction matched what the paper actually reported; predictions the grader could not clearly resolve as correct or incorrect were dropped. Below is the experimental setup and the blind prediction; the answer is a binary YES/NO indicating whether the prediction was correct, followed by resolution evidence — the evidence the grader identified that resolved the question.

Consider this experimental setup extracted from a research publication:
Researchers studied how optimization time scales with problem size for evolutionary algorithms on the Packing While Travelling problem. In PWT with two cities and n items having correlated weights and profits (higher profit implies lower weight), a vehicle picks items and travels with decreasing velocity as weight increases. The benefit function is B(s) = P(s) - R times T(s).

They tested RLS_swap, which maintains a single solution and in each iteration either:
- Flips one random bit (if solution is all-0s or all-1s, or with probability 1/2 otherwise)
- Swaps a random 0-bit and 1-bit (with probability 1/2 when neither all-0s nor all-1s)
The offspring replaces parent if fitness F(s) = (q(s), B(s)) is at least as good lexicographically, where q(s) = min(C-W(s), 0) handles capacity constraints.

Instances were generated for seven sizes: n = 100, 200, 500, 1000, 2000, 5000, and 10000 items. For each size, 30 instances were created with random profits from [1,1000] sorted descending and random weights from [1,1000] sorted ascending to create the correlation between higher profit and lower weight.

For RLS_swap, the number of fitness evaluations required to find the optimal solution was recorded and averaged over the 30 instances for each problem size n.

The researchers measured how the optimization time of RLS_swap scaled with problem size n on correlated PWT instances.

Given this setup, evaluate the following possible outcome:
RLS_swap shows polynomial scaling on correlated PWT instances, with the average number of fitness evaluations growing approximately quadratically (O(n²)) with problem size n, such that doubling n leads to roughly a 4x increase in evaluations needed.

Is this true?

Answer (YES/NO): YES